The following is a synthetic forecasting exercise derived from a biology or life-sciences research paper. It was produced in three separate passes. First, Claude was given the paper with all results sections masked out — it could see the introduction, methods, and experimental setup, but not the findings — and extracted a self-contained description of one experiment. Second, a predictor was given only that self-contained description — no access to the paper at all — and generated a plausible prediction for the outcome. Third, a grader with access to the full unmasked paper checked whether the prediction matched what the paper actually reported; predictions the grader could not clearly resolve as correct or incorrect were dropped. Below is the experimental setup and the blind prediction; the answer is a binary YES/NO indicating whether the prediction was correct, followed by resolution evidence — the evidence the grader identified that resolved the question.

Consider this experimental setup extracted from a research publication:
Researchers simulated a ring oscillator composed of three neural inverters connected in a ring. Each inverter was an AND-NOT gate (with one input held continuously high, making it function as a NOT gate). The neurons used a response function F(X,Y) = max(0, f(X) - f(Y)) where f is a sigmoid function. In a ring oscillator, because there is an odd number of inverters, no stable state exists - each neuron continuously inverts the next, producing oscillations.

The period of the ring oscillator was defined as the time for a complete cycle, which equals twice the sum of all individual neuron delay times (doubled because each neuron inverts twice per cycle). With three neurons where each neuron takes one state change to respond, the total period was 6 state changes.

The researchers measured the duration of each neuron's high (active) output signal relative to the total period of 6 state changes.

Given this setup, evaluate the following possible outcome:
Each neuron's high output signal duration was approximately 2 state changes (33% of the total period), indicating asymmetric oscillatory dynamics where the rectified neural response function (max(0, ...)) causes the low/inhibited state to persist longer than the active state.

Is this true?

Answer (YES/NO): NO